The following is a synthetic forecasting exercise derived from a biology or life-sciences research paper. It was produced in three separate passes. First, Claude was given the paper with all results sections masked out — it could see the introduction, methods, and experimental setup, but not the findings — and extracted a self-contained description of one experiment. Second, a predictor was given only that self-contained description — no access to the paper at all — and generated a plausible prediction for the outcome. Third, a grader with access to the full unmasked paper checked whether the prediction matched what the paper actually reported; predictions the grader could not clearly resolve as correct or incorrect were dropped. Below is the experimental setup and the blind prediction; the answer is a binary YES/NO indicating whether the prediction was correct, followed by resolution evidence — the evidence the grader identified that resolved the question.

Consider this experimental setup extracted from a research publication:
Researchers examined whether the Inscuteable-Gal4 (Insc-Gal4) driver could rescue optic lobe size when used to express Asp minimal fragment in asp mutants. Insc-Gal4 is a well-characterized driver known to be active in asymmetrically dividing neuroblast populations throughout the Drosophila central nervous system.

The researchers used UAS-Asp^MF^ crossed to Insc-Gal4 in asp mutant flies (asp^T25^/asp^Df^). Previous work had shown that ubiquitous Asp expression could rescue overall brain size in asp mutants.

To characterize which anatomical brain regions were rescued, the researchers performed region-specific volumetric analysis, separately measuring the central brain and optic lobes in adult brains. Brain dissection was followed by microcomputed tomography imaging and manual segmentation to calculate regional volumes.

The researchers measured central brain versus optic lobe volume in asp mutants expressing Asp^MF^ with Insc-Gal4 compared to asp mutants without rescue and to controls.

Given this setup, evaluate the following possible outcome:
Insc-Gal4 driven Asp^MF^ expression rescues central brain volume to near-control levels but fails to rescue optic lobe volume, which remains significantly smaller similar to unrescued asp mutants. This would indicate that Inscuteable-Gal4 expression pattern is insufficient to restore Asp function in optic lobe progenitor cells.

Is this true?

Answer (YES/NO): NO